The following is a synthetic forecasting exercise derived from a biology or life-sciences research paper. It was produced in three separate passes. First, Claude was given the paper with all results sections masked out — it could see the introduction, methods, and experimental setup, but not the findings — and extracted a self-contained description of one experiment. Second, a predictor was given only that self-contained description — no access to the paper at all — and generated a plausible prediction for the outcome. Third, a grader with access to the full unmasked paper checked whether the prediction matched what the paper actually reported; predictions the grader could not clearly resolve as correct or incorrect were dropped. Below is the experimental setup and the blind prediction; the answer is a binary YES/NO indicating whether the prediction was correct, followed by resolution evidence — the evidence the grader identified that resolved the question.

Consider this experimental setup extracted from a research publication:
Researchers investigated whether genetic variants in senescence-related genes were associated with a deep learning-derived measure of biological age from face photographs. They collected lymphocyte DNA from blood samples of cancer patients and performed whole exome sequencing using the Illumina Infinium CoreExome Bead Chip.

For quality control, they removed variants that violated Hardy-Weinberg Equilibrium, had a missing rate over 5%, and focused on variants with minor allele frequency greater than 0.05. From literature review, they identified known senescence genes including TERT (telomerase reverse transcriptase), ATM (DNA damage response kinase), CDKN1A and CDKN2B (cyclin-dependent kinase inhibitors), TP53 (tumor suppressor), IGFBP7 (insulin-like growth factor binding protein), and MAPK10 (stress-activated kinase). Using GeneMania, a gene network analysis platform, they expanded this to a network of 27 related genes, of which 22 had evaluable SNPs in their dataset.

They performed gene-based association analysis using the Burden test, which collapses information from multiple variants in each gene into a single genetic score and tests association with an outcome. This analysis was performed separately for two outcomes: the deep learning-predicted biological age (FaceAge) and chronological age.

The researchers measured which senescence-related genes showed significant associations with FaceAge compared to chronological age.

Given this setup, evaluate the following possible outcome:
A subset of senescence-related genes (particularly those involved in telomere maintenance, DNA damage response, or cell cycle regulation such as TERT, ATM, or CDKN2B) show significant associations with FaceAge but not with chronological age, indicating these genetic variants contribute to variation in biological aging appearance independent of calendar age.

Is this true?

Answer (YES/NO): NO